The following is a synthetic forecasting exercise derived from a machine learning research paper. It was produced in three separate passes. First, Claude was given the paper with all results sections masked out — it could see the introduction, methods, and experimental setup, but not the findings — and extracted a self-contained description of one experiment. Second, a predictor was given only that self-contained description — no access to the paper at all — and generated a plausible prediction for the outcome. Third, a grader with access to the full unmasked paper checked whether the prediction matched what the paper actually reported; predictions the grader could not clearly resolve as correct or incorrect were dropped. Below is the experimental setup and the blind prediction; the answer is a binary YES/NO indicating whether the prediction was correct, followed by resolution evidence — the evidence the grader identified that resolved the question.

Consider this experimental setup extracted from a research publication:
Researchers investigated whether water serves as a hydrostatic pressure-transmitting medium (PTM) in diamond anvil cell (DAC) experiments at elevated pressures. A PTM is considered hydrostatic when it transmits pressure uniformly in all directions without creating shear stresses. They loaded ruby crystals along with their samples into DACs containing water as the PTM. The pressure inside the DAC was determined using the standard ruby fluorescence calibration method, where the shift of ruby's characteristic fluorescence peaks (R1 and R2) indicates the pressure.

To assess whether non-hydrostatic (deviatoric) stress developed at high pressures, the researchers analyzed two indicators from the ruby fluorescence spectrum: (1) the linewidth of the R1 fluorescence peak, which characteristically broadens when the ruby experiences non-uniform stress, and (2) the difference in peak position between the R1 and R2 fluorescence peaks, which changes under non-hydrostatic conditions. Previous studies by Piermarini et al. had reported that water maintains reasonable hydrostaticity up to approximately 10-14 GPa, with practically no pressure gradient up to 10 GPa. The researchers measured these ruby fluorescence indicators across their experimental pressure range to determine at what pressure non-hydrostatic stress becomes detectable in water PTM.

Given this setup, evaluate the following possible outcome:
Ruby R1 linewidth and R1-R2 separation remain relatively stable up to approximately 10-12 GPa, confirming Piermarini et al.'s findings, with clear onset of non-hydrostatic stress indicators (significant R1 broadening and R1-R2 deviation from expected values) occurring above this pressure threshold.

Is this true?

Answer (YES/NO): YES